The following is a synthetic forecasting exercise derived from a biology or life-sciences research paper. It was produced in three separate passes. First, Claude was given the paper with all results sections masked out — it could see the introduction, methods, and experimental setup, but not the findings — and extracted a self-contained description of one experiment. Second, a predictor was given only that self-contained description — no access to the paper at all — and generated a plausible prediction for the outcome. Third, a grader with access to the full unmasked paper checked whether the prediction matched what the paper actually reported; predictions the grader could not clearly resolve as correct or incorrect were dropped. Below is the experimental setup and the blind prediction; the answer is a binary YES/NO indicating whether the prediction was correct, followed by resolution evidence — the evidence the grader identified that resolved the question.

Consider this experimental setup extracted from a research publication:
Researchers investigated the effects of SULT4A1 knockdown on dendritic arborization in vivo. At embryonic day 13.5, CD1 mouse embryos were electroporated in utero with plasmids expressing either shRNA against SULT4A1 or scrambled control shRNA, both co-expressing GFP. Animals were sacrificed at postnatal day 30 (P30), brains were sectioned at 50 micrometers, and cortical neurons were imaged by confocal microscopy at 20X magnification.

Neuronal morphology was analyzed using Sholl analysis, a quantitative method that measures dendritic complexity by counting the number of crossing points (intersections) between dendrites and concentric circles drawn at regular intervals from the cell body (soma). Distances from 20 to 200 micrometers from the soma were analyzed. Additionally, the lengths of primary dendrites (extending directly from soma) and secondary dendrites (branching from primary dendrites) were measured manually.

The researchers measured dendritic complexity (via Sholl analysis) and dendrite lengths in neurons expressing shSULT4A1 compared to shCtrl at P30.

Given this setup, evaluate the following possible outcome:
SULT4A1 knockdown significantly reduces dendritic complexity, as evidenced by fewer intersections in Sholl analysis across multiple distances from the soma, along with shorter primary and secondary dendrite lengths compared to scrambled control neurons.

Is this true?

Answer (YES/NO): NO